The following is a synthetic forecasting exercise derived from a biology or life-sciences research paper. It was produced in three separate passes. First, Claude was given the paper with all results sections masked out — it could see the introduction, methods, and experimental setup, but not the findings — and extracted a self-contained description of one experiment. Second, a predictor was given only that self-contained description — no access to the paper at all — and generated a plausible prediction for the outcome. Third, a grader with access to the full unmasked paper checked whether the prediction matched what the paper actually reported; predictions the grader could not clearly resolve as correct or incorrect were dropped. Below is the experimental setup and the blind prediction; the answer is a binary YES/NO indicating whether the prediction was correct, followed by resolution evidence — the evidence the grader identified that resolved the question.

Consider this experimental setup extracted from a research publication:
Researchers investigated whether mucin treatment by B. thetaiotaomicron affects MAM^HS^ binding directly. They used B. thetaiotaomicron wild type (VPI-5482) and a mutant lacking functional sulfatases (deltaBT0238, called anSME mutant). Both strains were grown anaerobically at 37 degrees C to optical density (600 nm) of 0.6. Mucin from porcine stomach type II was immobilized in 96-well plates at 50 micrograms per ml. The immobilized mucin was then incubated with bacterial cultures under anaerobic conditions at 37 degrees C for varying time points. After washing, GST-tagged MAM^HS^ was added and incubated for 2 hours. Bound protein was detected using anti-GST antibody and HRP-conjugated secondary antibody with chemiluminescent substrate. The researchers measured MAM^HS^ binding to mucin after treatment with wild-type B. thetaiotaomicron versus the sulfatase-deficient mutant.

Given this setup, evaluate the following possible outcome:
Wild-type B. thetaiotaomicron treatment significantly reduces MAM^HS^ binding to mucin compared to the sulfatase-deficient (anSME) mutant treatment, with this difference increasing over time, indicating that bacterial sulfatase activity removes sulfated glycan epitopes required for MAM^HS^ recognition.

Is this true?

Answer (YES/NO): YES